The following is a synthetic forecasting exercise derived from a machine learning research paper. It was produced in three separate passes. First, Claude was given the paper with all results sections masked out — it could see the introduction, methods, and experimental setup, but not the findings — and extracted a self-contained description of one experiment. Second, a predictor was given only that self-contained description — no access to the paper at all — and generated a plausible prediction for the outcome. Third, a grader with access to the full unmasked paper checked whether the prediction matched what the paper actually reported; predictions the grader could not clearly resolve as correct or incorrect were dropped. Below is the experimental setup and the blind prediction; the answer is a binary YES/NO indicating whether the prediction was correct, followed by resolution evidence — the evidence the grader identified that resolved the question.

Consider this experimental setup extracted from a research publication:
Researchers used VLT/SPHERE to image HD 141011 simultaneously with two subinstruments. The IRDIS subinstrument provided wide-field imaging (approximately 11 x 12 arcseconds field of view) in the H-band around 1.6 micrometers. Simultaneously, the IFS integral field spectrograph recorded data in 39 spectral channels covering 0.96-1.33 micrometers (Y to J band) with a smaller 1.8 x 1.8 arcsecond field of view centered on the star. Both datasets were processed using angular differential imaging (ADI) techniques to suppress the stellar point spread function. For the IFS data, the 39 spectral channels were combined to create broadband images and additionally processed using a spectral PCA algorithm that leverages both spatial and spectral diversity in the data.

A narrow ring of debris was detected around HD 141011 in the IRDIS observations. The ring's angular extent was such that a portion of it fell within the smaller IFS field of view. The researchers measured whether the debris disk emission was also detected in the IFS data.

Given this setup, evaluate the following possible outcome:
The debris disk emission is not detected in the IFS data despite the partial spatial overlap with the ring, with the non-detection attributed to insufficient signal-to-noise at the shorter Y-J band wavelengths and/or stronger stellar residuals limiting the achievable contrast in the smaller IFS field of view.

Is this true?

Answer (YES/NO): NO